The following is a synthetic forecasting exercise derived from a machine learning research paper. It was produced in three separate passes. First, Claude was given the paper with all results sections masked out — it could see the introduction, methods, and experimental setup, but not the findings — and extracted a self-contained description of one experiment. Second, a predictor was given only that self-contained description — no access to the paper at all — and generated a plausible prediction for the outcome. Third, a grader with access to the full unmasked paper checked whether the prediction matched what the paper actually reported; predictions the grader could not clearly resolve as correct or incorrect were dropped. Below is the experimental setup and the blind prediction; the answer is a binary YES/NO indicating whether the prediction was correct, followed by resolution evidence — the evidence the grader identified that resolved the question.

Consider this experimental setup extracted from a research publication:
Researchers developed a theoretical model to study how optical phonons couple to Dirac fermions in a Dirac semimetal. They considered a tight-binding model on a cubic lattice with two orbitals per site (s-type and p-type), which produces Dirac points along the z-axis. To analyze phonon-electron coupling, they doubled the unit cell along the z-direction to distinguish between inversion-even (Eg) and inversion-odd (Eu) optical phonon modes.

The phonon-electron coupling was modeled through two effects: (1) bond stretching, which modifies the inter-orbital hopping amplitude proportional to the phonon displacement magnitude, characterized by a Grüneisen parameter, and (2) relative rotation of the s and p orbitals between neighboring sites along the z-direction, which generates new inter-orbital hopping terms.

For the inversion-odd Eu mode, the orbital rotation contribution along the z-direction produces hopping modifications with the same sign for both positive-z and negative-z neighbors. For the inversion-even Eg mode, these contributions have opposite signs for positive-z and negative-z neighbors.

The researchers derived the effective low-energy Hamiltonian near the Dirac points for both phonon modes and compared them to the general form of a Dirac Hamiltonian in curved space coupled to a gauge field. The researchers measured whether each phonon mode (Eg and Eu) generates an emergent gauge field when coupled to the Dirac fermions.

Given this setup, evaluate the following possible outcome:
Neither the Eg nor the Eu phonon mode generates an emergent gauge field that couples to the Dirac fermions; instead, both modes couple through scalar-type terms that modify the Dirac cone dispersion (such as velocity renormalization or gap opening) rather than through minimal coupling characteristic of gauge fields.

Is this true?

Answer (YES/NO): NO